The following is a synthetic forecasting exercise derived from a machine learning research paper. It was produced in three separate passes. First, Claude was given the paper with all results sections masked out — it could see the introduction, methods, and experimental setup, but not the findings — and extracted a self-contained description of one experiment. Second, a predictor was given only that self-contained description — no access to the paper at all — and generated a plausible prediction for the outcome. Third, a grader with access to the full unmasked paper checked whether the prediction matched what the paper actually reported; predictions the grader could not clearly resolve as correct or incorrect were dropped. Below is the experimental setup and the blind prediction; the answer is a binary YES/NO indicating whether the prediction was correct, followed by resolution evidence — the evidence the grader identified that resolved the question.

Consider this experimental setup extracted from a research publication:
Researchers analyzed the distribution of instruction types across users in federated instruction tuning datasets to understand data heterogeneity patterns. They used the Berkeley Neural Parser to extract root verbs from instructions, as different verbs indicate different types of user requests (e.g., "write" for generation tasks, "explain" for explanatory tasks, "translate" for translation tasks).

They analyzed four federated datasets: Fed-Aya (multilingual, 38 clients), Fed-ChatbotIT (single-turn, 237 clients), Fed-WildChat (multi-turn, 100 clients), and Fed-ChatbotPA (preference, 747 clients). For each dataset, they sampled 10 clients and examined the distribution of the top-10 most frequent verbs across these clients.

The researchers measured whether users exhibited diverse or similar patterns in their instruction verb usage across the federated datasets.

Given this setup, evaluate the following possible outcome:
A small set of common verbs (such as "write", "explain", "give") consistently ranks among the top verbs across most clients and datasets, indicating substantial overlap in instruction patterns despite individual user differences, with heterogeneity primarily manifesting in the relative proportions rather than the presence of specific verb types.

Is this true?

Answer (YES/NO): NO